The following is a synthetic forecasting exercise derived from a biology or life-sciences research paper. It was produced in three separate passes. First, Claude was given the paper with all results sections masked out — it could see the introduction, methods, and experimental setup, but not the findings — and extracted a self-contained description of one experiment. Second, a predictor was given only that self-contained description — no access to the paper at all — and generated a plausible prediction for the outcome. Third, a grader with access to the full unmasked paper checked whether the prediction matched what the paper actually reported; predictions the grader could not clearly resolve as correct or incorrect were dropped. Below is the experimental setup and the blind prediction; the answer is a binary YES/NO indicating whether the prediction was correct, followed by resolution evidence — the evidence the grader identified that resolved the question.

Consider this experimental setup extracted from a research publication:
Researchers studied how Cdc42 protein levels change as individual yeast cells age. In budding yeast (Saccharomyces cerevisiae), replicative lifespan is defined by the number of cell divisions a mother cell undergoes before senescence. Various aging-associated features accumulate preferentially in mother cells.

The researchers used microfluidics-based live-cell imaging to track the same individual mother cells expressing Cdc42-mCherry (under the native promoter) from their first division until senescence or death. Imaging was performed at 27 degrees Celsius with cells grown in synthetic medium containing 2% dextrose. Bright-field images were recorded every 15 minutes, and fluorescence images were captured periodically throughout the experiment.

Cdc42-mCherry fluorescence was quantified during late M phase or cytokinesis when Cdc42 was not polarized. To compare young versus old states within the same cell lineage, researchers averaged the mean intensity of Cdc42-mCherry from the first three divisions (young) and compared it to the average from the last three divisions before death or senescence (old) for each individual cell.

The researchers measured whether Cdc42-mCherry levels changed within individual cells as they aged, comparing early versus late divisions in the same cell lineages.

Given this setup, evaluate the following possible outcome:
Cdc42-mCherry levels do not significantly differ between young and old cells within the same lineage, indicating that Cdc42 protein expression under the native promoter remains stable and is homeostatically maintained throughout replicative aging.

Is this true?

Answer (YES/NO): NO